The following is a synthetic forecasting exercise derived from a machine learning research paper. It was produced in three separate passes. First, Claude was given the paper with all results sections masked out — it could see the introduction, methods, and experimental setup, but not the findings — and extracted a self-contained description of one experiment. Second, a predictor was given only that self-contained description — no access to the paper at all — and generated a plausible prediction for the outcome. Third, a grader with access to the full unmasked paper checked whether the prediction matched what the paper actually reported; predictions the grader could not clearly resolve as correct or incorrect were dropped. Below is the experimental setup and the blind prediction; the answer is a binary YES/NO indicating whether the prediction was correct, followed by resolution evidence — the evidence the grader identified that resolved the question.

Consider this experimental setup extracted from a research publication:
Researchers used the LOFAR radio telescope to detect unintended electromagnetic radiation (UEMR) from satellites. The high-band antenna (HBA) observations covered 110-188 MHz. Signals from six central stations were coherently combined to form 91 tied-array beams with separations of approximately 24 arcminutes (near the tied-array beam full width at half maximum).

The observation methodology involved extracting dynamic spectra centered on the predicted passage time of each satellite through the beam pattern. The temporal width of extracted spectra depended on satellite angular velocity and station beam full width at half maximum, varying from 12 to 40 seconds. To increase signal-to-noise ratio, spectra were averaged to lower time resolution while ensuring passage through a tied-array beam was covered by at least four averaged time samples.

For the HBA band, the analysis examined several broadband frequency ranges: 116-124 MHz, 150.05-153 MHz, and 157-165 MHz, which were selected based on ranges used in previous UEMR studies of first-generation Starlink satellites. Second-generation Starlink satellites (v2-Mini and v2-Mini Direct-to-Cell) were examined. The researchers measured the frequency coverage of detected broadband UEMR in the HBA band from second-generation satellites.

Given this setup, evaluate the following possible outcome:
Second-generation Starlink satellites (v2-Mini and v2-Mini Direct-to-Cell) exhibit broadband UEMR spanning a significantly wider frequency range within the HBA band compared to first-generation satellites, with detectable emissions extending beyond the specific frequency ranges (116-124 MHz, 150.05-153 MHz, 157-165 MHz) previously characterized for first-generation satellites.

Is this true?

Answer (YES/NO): YES